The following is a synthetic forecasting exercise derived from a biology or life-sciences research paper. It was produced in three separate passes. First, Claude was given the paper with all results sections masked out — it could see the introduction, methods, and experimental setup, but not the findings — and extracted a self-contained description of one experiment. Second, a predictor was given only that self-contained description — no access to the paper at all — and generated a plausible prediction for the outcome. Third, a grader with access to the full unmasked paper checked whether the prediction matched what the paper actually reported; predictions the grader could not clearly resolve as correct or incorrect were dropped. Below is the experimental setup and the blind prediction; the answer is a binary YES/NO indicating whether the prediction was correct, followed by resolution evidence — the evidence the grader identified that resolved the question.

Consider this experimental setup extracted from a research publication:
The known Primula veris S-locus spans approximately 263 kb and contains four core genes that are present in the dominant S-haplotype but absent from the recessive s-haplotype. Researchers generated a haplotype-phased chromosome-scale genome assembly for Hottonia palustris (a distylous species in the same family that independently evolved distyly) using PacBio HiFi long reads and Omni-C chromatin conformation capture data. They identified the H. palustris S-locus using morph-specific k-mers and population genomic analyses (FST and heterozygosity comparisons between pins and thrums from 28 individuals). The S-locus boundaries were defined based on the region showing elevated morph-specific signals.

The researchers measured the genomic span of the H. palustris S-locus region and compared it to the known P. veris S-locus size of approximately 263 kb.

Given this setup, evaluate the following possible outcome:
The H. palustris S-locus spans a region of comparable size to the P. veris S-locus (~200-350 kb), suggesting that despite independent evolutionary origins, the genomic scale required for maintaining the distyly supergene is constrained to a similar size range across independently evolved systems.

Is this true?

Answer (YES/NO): NO